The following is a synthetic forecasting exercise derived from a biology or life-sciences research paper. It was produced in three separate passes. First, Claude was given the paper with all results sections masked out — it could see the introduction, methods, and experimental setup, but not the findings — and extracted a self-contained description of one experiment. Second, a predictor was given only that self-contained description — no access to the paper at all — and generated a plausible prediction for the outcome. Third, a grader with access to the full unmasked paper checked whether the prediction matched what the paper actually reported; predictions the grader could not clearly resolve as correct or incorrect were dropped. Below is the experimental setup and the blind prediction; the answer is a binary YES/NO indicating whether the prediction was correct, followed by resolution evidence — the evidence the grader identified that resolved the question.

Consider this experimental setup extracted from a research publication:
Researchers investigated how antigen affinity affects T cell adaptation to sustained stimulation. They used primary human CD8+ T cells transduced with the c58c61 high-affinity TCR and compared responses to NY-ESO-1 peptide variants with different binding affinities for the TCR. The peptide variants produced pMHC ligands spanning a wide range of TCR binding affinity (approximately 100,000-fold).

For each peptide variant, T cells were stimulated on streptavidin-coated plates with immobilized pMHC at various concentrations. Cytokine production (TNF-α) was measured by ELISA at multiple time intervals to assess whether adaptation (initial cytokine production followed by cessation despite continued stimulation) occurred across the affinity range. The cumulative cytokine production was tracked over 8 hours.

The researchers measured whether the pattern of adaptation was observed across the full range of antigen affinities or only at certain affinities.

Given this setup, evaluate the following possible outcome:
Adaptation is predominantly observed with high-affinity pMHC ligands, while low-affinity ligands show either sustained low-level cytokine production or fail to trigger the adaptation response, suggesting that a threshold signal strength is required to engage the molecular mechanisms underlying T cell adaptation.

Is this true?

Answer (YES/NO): NO